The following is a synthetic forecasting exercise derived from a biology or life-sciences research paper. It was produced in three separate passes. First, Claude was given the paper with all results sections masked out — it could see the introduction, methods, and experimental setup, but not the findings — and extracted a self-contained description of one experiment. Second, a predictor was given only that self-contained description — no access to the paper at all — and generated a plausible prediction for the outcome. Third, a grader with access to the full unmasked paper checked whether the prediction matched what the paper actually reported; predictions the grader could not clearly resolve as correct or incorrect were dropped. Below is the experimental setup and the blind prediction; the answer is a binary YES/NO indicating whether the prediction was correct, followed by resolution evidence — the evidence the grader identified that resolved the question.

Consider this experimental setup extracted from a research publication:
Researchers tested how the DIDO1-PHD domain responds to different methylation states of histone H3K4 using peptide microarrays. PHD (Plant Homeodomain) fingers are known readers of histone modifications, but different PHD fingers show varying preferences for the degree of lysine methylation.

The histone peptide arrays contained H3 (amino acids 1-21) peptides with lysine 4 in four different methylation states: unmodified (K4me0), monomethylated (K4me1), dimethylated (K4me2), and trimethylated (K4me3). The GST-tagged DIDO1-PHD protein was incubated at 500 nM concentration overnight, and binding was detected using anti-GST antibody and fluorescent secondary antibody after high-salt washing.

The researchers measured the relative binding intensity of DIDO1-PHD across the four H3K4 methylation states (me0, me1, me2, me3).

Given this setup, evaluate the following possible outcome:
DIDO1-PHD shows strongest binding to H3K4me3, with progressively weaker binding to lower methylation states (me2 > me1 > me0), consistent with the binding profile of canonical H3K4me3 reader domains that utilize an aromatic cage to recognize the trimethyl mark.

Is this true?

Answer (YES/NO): YES